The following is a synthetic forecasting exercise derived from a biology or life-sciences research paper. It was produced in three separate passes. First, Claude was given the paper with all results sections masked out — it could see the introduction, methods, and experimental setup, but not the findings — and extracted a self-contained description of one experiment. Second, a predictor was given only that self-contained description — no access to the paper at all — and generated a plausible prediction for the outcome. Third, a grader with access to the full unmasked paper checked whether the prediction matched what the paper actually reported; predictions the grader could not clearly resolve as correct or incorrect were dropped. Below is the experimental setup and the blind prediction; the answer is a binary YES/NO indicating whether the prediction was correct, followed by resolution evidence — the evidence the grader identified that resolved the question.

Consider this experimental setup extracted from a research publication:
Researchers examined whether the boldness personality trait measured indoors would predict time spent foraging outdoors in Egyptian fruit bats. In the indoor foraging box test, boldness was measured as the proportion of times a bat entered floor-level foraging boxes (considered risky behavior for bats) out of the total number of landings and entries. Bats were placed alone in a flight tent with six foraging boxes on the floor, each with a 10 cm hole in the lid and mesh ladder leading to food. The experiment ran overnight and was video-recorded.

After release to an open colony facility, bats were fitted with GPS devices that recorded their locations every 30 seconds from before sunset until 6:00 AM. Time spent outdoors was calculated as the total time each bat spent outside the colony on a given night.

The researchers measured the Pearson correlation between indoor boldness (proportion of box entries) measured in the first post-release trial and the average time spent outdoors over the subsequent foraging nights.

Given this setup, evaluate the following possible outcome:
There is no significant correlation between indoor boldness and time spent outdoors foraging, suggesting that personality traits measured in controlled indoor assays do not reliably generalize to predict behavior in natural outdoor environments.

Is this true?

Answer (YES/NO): YES